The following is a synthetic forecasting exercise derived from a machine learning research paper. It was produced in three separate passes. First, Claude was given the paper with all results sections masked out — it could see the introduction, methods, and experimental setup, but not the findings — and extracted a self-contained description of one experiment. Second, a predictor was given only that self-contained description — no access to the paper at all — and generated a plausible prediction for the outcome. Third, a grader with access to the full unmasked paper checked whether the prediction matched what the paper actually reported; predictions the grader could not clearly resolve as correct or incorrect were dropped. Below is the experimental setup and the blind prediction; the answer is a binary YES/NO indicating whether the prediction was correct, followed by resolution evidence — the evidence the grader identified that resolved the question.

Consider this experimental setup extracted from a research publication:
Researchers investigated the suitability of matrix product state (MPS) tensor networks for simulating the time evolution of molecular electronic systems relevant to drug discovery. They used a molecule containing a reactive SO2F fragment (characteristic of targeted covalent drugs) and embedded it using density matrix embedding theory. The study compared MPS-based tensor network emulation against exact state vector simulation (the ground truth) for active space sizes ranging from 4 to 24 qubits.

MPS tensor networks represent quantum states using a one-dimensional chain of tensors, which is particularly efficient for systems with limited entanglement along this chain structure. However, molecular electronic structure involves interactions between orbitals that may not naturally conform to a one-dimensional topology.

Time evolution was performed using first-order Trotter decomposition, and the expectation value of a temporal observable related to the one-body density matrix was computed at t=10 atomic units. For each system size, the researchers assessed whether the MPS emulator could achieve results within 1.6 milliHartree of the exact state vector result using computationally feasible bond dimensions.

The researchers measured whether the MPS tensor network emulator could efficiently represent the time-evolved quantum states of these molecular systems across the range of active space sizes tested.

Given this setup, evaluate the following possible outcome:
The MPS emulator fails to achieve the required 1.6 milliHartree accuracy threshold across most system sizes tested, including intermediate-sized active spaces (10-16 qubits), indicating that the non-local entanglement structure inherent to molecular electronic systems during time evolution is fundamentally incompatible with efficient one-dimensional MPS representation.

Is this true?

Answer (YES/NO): NO